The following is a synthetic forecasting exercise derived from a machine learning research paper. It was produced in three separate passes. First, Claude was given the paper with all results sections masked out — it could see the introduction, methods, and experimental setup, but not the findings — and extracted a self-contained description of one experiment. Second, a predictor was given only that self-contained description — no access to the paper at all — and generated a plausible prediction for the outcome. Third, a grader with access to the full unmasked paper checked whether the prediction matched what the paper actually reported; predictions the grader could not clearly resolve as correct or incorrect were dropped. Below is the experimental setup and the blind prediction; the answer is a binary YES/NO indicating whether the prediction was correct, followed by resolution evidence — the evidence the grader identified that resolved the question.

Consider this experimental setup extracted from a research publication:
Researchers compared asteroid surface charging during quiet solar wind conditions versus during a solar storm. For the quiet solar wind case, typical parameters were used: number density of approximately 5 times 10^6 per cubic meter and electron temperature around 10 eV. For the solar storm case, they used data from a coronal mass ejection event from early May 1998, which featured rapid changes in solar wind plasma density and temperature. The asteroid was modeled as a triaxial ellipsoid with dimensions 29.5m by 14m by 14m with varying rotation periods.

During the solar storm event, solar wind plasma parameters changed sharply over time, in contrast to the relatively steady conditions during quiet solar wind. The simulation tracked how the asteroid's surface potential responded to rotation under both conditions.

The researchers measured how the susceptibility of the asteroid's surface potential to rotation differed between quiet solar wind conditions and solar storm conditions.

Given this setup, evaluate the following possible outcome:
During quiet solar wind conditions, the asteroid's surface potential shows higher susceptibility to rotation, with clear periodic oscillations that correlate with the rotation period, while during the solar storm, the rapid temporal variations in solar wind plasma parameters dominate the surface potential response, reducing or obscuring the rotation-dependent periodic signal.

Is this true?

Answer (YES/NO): NO